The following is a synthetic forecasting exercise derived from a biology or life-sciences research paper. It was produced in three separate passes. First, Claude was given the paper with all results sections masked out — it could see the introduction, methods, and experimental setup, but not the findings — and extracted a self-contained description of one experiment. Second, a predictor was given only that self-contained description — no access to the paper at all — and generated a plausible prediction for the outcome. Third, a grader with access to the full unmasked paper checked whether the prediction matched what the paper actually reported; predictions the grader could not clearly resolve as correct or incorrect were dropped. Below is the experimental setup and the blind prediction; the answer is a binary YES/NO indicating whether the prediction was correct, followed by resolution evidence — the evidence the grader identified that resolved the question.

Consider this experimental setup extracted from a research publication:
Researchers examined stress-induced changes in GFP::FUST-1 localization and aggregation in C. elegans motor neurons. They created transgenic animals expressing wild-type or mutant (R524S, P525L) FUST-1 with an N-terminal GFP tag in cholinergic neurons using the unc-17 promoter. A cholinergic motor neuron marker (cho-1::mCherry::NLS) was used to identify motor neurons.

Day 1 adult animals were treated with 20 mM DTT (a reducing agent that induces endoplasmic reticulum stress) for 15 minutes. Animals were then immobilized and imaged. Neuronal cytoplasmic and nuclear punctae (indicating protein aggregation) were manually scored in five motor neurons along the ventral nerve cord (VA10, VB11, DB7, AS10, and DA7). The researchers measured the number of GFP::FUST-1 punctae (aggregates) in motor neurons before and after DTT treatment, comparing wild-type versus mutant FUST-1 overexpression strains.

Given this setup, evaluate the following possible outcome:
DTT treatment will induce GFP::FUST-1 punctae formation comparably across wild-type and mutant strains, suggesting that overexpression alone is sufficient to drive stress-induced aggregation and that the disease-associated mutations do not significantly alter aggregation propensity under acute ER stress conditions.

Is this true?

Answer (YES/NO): NO